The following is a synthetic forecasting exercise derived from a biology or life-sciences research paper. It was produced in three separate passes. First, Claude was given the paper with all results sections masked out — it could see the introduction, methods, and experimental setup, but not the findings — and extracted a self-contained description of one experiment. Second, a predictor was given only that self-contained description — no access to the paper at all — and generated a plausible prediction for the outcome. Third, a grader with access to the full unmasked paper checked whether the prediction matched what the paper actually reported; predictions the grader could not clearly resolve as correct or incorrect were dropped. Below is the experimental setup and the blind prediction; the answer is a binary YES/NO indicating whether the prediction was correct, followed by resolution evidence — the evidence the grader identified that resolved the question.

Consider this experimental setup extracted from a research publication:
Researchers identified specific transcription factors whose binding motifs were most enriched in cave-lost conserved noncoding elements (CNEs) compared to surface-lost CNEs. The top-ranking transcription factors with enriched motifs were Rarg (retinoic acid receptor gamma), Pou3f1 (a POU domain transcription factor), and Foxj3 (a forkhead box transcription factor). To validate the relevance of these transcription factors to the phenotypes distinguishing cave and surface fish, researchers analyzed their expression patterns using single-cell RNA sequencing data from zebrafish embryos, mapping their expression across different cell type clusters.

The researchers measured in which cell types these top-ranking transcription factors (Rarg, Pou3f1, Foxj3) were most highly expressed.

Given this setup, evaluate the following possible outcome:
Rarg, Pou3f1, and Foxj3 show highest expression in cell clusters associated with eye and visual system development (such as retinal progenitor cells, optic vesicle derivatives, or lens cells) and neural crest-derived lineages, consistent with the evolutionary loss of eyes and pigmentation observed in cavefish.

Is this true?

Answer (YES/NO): NO